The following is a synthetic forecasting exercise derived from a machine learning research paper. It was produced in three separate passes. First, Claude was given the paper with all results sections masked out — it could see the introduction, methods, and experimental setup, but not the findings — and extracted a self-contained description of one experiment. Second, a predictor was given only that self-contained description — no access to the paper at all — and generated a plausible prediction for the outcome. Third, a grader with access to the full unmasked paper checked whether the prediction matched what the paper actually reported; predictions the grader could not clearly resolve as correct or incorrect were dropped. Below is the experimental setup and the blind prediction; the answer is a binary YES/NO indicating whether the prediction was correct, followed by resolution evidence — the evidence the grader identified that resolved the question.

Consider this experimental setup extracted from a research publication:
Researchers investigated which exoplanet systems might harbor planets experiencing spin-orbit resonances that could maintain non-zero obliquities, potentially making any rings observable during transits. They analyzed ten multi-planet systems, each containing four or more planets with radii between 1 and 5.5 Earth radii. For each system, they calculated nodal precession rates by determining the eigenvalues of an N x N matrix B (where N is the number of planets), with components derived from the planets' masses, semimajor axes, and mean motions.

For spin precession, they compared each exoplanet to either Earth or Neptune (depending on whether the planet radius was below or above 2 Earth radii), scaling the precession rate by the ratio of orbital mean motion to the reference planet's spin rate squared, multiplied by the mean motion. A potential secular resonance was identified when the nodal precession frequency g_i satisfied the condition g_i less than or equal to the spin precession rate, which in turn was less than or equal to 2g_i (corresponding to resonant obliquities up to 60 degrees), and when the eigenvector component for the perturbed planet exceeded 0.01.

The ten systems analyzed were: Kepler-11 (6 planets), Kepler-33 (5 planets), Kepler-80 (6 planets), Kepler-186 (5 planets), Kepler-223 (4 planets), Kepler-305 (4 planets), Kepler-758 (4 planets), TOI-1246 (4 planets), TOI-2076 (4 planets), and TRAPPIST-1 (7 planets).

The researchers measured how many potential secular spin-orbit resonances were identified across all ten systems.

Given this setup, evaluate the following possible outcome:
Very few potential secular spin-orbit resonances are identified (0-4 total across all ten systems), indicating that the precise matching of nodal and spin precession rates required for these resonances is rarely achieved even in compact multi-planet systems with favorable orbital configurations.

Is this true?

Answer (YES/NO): NO